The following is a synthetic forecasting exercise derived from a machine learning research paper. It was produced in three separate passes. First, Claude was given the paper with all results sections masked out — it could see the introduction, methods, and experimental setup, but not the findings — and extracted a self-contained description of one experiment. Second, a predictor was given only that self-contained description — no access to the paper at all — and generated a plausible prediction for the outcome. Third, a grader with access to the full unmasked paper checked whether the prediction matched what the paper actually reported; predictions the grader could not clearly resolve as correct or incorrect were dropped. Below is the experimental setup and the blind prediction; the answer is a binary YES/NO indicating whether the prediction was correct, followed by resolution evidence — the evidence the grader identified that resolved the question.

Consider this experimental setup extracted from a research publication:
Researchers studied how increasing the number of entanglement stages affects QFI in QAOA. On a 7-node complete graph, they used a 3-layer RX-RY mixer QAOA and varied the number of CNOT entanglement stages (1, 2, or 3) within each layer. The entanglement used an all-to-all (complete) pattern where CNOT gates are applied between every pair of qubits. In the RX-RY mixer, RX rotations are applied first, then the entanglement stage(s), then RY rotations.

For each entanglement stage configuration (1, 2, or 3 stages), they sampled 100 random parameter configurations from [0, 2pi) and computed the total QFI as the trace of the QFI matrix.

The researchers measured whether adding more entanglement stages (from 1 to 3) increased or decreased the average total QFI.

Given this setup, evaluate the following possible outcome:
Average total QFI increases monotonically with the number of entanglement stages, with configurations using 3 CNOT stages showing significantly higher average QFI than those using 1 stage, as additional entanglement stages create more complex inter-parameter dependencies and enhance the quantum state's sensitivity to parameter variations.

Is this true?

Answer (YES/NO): NO